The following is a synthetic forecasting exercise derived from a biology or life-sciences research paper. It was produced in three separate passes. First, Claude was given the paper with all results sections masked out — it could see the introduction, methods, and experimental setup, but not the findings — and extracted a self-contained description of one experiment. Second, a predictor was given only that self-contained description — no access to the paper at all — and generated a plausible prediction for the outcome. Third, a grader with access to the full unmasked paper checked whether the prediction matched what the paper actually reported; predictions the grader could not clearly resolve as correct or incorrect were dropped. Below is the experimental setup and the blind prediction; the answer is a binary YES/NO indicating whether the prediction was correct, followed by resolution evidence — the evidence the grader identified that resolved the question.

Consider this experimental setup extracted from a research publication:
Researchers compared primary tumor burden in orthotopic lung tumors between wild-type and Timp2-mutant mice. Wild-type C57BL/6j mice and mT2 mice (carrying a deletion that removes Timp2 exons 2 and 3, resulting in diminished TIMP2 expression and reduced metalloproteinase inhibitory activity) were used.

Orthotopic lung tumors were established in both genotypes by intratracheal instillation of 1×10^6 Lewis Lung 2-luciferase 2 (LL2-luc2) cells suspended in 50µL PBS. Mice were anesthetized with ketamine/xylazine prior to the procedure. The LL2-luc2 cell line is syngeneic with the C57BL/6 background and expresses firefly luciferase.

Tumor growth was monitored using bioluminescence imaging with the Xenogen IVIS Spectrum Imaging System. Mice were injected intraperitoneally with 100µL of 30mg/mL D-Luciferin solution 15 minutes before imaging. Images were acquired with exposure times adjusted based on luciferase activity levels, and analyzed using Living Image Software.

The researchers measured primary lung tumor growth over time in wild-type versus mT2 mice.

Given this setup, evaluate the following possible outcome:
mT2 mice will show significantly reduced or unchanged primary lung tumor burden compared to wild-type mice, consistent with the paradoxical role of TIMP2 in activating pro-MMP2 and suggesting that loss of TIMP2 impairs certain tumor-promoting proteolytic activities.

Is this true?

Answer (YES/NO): NO